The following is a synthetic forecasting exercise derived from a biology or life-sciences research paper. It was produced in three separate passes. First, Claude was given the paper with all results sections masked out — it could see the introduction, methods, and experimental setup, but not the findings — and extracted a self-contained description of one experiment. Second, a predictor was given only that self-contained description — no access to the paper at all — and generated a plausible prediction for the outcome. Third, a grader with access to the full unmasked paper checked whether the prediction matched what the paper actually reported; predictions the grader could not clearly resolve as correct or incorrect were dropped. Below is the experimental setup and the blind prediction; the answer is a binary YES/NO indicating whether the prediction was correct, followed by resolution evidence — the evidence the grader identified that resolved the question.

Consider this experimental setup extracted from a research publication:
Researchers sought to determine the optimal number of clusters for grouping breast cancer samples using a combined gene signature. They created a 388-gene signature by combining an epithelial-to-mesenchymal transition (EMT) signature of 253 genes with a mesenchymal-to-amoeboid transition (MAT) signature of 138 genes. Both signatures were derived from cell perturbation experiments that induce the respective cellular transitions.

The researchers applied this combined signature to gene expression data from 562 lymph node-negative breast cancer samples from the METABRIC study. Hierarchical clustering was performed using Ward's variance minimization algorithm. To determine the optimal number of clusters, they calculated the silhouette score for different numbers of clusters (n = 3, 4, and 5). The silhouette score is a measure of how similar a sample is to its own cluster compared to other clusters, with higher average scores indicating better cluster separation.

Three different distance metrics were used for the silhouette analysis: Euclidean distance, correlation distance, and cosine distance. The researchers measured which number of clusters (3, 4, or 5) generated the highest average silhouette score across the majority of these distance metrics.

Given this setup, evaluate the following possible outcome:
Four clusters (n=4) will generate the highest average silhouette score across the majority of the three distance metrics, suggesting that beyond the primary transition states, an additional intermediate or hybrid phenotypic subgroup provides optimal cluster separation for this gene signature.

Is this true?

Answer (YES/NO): YES